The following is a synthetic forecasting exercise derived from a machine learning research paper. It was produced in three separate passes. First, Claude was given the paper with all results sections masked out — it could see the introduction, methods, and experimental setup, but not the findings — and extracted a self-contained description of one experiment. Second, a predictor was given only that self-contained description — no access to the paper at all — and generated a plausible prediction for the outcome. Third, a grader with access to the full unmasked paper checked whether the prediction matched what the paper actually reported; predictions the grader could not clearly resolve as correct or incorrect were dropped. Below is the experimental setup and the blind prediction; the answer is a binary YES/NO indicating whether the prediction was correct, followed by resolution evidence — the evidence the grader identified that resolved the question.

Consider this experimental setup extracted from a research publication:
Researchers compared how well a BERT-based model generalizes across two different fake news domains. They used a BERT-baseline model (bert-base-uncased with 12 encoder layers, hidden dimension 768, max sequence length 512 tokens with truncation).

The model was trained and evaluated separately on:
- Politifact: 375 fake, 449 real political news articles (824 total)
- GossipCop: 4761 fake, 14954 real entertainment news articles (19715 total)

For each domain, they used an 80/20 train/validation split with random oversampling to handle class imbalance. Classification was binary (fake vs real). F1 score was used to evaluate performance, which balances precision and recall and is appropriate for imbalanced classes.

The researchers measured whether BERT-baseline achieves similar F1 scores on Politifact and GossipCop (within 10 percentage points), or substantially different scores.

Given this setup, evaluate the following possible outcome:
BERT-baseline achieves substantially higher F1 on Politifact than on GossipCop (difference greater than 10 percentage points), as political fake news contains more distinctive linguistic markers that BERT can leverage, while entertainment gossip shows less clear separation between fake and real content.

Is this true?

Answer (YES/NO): YES